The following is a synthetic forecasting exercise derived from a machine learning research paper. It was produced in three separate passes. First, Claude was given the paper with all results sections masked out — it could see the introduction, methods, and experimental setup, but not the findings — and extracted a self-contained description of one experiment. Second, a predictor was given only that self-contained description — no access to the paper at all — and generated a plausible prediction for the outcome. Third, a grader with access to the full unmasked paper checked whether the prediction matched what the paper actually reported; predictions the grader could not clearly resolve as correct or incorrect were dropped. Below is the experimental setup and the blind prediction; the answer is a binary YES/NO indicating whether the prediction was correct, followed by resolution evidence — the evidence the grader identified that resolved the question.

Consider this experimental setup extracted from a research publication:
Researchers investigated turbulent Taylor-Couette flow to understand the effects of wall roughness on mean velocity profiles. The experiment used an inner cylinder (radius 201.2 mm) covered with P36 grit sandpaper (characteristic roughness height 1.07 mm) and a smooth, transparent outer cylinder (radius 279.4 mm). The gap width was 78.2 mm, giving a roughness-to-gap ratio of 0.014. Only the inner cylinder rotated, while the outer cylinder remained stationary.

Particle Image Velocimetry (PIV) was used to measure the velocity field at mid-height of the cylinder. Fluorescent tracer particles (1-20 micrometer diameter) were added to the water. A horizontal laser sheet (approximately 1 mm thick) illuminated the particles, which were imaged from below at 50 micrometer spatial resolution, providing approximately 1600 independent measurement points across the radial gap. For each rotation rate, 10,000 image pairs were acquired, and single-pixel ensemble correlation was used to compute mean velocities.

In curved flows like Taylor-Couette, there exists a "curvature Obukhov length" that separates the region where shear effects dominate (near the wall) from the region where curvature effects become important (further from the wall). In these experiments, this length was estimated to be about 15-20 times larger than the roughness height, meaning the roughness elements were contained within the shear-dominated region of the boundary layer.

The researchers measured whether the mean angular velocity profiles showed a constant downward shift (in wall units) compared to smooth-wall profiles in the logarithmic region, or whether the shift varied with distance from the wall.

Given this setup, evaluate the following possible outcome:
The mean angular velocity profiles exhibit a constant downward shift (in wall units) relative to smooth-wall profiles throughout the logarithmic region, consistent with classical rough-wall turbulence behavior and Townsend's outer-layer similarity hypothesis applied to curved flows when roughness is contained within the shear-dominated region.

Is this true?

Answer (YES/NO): YES